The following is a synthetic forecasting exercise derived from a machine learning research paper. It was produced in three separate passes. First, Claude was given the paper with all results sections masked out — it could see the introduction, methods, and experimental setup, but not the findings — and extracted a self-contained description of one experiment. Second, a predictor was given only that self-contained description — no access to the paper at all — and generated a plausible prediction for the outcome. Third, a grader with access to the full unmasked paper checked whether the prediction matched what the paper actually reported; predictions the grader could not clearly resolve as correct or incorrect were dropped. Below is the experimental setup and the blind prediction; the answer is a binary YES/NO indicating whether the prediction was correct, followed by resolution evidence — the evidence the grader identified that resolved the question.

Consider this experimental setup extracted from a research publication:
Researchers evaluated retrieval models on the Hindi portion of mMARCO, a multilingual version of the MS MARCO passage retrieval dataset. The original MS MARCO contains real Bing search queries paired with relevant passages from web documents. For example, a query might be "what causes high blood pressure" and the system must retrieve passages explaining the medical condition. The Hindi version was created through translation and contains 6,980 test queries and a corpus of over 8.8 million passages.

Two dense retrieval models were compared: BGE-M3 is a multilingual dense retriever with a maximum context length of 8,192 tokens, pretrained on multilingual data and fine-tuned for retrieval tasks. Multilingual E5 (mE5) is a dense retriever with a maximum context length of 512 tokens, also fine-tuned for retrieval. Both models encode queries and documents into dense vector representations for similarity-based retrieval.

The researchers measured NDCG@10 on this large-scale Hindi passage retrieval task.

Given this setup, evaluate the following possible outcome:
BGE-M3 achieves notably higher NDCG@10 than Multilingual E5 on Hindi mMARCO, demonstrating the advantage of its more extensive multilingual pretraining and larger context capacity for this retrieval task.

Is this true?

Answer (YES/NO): NO